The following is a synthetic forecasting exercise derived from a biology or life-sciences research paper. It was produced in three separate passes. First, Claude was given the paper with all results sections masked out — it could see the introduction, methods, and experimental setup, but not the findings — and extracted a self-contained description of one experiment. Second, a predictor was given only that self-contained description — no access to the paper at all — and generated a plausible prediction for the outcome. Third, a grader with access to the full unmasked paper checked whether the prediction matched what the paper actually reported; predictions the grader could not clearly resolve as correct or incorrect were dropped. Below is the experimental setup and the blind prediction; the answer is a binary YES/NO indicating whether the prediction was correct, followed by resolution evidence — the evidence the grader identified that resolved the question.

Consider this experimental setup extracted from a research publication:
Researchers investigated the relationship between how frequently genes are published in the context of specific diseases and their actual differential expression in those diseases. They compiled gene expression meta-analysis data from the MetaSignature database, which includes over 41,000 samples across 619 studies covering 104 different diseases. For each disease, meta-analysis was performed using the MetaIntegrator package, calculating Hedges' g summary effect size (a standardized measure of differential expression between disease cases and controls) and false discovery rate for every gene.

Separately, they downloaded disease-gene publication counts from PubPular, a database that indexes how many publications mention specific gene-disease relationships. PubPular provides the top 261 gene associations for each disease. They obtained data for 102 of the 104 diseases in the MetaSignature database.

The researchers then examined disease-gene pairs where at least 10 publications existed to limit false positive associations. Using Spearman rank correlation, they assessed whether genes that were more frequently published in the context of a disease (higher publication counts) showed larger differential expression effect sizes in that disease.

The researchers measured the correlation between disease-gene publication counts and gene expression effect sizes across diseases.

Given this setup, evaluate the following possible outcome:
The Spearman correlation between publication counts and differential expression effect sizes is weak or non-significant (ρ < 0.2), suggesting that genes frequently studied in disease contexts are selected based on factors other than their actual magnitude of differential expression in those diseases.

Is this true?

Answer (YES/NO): YES